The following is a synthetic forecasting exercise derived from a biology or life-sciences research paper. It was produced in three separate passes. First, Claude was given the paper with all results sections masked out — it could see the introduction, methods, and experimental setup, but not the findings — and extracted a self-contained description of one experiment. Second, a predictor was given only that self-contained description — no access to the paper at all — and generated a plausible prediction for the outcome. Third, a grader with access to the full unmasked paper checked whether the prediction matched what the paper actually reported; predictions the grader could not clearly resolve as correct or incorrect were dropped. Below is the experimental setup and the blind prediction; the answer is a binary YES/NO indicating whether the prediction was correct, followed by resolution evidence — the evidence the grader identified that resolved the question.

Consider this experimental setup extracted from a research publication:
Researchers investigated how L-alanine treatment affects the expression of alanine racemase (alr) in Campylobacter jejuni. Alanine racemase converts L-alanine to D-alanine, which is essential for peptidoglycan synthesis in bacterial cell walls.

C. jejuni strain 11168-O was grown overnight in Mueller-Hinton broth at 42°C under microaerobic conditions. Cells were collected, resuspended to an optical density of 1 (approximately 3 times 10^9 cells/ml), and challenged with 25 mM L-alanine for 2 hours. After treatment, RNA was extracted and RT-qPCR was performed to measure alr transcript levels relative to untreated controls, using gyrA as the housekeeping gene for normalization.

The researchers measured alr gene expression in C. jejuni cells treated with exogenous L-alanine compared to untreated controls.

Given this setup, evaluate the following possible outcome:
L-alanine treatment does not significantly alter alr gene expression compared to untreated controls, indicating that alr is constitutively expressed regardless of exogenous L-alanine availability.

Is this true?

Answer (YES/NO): NO